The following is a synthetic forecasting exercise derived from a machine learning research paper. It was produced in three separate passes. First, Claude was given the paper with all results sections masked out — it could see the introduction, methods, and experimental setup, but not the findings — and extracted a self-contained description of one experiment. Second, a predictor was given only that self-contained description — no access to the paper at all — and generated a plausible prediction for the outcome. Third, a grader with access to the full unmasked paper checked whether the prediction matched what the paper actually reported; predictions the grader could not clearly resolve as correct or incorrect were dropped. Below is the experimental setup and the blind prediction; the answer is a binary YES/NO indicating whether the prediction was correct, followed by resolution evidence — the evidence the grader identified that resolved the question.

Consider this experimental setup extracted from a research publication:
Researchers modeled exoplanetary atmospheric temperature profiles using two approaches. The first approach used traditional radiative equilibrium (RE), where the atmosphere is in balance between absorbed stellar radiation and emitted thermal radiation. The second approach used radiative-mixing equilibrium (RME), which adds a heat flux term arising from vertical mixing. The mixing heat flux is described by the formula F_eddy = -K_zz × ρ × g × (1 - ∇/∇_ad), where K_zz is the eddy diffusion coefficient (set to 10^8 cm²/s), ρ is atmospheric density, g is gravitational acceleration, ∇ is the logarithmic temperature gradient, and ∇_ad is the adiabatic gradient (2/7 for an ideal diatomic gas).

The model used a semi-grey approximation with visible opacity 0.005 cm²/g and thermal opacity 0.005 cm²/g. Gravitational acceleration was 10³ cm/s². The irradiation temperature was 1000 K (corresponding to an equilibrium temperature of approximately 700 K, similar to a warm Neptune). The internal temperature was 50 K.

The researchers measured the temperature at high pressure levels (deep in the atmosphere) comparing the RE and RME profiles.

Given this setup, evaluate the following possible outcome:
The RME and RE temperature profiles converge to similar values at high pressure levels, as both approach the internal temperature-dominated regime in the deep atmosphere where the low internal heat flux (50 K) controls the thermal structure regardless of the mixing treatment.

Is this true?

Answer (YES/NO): NO